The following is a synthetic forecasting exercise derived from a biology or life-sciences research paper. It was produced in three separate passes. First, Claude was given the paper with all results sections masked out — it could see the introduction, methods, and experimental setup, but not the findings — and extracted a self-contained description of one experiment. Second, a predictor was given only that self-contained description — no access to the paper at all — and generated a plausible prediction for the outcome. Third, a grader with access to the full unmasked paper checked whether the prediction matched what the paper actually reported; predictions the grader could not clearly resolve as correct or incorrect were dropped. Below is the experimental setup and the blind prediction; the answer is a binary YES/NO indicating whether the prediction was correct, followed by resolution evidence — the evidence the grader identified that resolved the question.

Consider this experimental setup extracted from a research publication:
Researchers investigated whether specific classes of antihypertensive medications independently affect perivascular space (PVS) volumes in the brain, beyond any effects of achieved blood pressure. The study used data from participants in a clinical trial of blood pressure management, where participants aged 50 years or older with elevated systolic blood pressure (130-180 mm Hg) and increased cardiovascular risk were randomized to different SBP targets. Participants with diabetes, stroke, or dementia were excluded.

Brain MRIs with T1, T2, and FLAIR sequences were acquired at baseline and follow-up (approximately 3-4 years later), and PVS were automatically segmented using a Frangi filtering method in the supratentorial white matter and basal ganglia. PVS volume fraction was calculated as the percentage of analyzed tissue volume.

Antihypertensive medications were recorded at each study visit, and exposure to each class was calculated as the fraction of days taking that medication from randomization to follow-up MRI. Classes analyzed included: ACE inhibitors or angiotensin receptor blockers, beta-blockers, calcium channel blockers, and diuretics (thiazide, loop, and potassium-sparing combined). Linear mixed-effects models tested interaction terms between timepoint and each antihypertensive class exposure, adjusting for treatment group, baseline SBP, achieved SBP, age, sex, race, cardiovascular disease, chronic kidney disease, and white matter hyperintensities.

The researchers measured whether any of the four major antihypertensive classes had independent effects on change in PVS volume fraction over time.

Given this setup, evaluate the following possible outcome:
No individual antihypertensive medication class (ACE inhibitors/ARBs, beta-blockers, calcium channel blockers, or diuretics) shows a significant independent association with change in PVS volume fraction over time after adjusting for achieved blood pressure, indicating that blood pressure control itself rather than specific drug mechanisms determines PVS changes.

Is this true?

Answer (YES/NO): NO